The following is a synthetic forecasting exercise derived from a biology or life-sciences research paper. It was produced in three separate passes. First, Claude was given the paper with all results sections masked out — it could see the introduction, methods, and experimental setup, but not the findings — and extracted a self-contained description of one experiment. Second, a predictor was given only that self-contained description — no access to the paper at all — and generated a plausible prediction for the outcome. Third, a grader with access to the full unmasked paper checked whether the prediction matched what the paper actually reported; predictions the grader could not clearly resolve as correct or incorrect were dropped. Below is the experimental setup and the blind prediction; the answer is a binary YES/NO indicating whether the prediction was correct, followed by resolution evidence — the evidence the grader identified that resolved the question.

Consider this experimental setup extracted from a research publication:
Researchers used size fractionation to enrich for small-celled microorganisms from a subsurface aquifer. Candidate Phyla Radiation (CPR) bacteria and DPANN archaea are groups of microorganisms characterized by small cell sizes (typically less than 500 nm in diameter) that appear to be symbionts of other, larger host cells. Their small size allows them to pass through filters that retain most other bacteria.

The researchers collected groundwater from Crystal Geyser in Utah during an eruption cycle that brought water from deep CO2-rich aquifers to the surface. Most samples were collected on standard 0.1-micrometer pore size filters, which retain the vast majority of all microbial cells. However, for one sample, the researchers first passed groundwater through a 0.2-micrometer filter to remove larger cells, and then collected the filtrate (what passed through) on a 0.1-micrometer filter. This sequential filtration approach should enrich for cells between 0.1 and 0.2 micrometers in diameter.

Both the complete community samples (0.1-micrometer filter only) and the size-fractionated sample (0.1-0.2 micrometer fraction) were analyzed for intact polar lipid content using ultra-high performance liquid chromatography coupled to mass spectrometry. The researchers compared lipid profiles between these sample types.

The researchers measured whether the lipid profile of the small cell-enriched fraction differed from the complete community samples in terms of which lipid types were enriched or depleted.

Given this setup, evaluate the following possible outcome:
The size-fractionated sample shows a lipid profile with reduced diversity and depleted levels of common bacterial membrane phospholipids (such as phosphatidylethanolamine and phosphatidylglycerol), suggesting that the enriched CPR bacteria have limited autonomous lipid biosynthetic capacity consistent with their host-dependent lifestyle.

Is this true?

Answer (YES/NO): NO